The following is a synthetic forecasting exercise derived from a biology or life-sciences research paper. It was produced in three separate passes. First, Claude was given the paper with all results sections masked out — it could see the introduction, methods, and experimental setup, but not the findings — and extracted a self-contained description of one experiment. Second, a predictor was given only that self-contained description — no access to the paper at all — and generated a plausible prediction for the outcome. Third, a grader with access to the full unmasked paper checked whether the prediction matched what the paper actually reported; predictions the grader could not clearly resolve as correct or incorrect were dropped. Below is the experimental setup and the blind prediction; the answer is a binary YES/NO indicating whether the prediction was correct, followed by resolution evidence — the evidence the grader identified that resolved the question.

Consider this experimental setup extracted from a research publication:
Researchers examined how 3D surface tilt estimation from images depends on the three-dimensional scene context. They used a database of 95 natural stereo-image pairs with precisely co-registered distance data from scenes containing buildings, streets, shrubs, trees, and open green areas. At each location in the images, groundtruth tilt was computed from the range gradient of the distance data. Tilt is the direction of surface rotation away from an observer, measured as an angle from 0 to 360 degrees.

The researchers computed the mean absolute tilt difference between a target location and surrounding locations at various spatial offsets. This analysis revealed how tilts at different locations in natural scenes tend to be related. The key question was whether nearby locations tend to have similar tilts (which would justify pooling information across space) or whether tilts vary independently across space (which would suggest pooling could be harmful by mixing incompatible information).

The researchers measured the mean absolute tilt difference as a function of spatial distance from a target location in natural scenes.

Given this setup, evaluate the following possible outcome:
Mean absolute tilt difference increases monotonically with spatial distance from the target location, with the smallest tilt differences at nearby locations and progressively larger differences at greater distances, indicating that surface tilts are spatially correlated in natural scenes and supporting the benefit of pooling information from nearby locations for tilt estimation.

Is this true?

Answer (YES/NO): YES